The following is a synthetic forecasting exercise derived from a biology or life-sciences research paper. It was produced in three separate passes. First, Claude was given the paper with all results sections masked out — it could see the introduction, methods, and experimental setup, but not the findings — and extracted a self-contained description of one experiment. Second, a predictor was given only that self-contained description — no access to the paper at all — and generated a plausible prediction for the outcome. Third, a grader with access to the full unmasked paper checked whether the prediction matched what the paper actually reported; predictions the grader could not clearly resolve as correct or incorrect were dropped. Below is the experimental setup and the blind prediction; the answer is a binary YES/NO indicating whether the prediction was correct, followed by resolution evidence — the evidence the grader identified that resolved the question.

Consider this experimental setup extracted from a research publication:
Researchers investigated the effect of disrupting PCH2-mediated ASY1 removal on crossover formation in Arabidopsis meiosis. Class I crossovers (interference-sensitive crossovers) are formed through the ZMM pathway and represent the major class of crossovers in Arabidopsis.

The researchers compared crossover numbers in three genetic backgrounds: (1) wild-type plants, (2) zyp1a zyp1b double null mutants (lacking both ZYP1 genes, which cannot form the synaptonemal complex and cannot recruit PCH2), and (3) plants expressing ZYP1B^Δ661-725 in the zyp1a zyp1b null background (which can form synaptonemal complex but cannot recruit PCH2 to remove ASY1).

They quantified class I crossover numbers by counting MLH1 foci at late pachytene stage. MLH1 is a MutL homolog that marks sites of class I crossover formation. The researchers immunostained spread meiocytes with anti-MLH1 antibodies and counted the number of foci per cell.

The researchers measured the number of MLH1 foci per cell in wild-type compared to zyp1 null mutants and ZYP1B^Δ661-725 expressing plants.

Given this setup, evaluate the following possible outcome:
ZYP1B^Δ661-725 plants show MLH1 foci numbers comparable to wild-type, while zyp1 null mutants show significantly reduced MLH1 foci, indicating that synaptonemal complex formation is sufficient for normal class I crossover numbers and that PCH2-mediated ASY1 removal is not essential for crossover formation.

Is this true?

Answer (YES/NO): NO